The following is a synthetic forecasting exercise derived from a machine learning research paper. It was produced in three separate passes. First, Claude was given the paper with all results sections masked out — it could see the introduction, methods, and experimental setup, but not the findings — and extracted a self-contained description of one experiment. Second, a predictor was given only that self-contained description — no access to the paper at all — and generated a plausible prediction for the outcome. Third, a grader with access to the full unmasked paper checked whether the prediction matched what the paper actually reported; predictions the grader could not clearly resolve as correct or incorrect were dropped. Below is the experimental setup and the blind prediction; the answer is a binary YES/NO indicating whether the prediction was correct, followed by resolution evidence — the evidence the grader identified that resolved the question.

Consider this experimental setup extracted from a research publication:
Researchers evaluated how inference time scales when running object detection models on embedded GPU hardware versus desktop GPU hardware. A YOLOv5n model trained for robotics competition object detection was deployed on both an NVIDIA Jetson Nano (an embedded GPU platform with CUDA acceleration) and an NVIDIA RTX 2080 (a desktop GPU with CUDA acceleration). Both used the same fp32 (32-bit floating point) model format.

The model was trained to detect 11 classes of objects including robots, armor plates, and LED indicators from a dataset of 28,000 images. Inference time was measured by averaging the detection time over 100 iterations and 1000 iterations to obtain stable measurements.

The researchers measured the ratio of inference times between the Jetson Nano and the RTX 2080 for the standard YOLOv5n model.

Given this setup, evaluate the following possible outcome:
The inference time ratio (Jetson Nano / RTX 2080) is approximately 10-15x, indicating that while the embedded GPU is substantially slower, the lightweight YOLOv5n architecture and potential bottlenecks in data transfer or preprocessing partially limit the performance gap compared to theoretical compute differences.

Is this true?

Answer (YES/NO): NO